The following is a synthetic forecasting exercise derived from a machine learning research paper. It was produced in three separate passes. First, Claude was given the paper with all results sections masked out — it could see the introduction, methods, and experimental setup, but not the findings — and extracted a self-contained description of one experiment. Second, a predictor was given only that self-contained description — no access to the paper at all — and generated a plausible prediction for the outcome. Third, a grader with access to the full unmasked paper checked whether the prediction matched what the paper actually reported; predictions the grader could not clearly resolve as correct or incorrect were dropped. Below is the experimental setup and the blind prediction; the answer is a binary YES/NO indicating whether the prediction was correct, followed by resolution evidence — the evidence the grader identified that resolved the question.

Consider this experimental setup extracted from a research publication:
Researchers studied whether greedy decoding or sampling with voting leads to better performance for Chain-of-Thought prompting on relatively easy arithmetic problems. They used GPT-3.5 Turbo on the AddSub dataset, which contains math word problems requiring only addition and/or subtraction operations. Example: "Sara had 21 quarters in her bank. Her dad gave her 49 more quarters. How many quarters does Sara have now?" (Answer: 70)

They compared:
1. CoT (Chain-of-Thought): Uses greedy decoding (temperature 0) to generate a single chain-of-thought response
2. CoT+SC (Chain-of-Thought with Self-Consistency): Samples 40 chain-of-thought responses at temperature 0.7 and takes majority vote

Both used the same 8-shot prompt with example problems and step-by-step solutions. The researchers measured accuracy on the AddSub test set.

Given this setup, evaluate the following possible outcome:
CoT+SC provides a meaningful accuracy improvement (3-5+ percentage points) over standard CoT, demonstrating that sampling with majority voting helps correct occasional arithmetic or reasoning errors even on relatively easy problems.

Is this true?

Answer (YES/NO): NO